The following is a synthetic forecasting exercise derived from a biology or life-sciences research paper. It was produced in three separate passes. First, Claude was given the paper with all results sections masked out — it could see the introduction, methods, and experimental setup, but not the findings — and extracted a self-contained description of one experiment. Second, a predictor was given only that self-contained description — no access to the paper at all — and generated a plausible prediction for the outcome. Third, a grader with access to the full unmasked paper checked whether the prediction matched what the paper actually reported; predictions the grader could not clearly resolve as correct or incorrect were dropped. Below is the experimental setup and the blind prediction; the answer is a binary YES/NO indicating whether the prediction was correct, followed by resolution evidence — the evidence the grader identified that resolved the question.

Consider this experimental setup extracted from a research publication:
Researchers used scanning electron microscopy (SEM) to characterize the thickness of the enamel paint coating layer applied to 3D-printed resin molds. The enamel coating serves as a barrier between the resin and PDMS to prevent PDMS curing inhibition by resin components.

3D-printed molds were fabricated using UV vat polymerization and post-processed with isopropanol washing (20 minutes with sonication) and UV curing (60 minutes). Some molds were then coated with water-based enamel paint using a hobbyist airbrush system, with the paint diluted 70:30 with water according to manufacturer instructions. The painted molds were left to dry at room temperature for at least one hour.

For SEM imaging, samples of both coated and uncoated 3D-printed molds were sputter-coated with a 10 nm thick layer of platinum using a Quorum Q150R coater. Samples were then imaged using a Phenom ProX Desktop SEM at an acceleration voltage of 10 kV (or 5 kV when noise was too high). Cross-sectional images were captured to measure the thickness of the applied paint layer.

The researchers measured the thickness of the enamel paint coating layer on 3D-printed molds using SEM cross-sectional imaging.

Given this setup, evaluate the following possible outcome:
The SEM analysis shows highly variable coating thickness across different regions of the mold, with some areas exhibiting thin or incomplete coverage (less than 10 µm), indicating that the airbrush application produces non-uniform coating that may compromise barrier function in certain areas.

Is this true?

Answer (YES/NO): NO